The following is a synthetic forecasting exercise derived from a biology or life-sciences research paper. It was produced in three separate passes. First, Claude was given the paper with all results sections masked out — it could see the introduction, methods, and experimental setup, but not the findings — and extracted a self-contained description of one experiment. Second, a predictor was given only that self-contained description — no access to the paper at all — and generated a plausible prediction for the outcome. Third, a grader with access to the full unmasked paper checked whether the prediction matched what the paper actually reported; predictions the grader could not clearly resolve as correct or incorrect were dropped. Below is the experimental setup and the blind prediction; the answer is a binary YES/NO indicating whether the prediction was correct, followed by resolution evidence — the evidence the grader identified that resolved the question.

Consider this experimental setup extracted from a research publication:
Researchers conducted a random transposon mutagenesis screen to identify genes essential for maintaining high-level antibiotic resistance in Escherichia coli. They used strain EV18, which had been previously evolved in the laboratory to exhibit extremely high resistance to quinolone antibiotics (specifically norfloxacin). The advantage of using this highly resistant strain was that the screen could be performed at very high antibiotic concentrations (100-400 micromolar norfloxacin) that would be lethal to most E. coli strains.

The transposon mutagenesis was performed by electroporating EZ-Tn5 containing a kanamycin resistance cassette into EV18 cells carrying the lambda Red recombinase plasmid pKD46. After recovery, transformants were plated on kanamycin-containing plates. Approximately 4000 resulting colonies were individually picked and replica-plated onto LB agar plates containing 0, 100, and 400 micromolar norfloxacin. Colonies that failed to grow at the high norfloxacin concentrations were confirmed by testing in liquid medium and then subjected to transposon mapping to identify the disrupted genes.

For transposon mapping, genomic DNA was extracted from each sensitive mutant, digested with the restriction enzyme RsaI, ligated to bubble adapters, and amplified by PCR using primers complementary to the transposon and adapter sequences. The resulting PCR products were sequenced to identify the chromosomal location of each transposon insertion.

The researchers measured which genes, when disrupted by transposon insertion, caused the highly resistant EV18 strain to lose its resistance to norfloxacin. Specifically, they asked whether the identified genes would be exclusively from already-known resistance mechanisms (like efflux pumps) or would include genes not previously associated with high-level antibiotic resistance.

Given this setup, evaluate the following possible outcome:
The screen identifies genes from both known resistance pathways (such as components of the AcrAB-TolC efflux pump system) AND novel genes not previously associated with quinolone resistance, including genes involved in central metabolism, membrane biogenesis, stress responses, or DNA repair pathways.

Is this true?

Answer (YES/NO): YES